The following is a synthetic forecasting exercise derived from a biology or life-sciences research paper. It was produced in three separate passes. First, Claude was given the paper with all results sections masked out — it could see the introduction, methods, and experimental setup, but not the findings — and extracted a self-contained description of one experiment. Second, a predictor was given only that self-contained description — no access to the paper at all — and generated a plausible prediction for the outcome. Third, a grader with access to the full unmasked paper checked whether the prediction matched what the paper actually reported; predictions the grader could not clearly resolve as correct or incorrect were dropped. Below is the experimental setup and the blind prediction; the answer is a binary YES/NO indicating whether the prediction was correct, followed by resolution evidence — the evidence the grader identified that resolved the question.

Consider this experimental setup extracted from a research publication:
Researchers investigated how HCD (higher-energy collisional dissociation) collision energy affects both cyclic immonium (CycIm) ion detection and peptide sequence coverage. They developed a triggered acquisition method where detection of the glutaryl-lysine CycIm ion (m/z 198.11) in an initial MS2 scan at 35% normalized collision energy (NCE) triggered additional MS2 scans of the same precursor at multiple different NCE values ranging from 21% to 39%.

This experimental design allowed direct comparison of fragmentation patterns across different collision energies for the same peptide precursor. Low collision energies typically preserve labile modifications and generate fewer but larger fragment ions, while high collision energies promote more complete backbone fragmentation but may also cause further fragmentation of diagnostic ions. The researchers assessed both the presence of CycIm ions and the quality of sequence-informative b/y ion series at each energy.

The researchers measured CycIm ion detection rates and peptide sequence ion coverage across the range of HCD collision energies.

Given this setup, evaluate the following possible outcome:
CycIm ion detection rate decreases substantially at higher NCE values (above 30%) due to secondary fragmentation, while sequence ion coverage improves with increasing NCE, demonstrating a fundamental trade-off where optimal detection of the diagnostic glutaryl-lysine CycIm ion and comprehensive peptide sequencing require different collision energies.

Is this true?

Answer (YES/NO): NO